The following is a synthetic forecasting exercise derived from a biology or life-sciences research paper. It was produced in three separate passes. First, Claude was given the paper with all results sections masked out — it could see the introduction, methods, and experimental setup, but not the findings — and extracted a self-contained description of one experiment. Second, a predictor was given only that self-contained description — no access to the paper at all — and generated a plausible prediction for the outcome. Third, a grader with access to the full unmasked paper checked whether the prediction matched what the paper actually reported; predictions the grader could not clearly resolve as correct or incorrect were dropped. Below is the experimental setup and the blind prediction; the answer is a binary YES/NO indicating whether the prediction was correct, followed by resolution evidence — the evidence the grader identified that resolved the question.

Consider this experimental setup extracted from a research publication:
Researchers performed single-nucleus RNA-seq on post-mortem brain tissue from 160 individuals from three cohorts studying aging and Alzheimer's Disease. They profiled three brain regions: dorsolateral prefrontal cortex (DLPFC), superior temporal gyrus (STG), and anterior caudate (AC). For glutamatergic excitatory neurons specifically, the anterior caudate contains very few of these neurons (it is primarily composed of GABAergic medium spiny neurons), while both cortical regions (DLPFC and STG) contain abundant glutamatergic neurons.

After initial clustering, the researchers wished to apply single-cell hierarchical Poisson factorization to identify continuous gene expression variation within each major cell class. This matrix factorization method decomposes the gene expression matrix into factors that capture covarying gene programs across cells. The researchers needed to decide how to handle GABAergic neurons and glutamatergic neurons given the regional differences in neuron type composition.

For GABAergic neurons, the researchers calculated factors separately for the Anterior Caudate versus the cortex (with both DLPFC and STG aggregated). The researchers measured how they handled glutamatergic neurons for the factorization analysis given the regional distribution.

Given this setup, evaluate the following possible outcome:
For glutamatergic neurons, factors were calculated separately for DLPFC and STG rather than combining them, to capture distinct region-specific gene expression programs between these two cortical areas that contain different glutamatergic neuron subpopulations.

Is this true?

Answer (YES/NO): NO